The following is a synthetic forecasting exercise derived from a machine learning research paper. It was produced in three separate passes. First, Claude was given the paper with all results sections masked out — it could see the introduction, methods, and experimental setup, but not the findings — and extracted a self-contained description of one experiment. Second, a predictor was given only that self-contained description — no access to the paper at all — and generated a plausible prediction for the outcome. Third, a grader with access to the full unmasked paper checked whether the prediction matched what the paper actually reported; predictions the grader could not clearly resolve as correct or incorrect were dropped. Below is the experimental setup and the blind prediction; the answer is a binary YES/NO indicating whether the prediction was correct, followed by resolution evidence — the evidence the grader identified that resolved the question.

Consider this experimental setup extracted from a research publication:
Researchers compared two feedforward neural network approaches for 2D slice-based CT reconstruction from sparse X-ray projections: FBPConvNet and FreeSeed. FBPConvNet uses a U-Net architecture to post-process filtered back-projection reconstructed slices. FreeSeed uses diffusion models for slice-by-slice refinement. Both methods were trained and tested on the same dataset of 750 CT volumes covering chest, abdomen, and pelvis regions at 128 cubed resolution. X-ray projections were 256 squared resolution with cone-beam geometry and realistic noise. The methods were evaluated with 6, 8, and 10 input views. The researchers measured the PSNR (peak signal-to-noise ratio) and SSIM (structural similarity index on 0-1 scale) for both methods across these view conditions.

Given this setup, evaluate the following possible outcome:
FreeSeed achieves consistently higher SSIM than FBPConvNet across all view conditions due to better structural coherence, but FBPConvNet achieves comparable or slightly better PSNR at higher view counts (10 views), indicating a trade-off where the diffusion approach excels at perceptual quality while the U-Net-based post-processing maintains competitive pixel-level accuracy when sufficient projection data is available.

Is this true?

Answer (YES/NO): NO